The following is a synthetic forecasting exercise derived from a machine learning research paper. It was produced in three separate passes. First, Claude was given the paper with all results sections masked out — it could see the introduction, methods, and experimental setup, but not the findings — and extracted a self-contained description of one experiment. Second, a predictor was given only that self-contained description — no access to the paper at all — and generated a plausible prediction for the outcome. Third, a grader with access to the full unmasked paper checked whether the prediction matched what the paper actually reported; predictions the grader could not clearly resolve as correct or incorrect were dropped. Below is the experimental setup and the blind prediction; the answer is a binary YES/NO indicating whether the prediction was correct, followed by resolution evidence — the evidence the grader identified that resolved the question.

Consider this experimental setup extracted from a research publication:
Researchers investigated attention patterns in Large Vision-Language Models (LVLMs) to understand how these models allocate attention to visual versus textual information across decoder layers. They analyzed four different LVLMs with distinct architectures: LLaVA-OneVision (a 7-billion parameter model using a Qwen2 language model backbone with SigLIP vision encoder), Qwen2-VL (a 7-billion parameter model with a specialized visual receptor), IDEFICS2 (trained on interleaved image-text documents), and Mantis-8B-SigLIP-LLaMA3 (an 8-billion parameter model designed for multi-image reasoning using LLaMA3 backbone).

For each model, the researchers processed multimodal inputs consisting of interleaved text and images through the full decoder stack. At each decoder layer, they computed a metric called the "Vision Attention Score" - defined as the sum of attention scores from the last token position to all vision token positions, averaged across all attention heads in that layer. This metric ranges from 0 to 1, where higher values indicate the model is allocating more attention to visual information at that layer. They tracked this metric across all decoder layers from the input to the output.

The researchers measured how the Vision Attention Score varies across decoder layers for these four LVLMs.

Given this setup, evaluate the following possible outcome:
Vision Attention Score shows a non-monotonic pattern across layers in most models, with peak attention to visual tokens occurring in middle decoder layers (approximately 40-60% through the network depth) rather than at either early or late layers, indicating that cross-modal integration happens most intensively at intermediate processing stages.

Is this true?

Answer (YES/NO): NO